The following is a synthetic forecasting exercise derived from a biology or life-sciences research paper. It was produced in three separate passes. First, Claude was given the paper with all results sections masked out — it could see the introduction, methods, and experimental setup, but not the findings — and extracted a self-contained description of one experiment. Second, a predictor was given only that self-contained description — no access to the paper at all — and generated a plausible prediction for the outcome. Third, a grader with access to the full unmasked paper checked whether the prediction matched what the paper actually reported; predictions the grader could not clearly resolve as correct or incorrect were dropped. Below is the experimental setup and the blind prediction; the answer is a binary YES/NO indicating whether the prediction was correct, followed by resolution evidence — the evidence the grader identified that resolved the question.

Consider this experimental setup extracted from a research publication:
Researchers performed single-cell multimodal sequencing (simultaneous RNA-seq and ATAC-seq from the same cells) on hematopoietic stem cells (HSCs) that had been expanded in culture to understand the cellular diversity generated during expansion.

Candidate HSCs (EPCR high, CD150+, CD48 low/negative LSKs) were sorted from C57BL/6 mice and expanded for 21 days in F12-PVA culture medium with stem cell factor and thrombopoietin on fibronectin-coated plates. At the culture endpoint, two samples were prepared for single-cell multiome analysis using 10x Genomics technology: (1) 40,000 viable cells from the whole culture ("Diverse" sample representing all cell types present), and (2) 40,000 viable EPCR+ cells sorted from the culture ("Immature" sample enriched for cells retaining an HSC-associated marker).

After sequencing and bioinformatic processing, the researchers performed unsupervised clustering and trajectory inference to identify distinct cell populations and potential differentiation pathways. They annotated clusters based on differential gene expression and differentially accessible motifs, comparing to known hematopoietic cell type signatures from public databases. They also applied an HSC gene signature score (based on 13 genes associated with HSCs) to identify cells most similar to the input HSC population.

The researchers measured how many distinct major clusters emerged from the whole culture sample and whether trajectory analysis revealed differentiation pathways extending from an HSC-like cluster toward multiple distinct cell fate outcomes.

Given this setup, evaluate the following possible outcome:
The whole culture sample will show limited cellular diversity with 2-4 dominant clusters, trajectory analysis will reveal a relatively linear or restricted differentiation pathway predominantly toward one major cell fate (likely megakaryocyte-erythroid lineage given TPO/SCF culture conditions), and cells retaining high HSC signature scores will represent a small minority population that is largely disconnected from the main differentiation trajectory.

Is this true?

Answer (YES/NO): NO